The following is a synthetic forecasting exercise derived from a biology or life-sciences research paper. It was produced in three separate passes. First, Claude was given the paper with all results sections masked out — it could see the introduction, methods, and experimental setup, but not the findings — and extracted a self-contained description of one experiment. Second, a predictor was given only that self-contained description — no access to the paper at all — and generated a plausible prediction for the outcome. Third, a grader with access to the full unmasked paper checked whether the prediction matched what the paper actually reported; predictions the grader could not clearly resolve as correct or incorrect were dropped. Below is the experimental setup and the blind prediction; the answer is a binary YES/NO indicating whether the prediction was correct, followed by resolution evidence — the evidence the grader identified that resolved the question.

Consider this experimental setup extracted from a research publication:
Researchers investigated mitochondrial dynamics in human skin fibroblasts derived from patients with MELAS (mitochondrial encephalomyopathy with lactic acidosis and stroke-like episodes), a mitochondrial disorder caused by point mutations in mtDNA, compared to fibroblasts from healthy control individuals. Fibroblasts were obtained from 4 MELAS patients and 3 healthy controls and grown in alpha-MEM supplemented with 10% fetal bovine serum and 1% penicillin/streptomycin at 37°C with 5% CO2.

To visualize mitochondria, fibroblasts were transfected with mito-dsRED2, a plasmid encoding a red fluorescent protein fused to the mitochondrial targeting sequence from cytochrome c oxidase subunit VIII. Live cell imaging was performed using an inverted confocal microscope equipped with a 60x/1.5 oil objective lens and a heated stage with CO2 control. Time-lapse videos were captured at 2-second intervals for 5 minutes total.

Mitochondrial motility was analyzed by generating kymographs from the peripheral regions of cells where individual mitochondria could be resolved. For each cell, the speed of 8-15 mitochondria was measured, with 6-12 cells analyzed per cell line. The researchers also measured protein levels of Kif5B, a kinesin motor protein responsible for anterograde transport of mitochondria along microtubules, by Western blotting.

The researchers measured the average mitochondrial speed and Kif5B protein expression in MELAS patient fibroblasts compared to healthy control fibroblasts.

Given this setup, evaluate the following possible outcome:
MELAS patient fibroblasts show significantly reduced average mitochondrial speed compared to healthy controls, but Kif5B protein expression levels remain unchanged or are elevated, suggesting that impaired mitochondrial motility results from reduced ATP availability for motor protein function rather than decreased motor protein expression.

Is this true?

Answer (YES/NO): NO